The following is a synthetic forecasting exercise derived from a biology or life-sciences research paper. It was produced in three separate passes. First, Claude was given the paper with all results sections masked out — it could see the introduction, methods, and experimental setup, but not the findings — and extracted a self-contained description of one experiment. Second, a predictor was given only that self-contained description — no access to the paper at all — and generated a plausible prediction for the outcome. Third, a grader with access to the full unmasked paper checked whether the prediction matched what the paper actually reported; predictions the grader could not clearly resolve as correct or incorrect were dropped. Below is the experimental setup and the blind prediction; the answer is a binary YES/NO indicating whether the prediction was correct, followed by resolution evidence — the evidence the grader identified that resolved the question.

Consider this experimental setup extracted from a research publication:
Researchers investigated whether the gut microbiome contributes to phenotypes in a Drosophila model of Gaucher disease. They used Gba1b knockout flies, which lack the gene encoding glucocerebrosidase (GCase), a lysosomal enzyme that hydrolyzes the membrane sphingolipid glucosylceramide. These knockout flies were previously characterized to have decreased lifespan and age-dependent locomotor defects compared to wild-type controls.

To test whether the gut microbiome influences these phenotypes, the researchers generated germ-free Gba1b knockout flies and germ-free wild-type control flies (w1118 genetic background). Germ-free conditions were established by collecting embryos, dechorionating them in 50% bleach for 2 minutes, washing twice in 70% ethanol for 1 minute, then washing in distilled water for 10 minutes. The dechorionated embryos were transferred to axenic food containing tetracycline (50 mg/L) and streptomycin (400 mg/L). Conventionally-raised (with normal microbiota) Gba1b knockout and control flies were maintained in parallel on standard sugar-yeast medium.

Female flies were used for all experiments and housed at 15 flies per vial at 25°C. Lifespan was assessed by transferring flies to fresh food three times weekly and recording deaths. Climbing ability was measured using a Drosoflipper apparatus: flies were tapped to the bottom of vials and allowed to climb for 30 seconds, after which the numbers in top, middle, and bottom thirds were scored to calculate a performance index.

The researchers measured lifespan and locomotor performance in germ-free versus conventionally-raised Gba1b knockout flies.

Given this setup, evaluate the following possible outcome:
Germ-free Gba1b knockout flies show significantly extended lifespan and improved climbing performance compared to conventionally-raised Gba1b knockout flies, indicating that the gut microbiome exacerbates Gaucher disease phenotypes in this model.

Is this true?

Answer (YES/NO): YES